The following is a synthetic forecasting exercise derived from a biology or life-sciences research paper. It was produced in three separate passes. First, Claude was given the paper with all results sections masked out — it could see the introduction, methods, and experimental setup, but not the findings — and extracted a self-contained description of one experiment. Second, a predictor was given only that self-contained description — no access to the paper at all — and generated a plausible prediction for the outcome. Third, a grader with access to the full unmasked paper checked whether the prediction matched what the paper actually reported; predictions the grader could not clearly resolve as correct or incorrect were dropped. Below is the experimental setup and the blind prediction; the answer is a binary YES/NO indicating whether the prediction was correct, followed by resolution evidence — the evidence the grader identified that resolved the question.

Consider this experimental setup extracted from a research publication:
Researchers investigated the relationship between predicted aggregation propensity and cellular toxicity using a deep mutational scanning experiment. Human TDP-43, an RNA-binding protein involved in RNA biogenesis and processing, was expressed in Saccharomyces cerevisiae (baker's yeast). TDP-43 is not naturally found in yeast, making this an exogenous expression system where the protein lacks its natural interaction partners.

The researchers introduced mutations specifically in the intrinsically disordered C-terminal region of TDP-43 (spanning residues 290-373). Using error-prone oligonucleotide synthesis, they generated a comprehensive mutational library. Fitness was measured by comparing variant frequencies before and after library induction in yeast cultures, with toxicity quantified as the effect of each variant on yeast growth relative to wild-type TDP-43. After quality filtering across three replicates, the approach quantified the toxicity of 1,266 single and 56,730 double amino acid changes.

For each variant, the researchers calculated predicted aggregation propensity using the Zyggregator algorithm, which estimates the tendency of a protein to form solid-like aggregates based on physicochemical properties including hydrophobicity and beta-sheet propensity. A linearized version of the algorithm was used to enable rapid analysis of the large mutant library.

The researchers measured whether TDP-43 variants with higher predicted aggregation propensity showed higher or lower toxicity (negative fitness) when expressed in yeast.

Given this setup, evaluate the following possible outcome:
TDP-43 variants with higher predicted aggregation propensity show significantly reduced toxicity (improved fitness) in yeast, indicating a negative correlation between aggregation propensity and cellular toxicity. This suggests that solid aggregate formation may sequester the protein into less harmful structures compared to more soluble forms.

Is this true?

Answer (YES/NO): YES